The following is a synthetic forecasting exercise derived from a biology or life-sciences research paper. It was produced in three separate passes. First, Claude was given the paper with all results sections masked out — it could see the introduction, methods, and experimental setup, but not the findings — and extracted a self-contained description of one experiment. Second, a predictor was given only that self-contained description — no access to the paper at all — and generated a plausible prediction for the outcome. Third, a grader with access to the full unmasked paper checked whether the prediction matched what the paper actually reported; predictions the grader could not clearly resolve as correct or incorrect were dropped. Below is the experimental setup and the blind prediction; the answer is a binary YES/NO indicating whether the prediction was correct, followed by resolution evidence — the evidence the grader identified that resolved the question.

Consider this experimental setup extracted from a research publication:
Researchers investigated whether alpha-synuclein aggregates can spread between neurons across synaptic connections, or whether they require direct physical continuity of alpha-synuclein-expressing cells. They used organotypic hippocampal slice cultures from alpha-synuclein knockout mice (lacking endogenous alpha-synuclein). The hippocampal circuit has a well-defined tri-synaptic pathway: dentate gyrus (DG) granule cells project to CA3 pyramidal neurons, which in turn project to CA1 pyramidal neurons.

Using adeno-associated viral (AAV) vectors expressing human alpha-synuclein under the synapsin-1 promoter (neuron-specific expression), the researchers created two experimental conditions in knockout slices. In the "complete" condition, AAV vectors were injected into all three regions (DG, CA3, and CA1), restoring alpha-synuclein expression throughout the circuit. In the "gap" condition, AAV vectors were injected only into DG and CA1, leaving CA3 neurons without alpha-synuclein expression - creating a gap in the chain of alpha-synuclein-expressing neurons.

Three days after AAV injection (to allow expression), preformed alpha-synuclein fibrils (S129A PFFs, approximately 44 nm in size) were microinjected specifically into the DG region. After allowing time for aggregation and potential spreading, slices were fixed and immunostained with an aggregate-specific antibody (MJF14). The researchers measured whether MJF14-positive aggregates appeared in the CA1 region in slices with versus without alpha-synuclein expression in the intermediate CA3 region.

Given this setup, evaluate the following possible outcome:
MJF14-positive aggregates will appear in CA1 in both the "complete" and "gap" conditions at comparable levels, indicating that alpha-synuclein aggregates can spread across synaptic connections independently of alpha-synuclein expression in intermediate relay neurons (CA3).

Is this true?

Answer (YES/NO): NO